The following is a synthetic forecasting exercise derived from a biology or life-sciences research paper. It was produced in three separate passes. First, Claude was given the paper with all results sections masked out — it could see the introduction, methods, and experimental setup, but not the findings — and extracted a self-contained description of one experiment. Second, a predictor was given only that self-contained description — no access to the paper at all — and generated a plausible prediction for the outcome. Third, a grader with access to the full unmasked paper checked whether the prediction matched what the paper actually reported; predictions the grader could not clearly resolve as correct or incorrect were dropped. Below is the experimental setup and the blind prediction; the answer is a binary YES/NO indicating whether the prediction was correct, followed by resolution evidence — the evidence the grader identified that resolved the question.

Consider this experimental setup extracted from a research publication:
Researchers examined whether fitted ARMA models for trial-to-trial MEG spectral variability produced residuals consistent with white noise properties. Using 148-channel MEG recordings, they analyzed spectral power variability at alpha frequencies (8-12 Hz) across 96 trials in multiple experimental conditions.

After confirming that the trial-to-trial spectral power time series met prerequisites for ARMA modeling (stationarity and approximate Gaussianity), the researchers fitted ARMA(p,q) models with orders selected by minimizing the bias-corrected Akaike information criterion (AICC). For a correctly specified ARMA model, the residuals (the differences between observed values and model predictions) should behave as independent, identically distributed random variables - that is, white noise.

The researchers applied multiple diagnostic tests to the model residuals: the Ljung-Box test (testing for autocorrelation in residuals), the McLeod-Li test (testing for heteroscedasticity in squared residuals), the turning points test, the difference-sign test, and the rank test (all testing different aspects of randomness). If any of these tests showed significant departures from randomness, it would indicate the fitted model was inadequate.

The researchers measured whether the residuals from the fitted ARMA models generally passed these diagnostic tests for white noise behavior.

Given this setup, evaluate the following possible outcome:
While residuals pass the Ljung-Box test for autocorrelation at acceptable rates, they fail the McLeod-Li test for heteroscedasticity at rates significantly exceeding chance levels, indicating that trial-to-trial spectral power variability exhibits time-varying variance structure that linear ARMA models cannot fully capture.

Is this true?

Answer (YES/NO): NO